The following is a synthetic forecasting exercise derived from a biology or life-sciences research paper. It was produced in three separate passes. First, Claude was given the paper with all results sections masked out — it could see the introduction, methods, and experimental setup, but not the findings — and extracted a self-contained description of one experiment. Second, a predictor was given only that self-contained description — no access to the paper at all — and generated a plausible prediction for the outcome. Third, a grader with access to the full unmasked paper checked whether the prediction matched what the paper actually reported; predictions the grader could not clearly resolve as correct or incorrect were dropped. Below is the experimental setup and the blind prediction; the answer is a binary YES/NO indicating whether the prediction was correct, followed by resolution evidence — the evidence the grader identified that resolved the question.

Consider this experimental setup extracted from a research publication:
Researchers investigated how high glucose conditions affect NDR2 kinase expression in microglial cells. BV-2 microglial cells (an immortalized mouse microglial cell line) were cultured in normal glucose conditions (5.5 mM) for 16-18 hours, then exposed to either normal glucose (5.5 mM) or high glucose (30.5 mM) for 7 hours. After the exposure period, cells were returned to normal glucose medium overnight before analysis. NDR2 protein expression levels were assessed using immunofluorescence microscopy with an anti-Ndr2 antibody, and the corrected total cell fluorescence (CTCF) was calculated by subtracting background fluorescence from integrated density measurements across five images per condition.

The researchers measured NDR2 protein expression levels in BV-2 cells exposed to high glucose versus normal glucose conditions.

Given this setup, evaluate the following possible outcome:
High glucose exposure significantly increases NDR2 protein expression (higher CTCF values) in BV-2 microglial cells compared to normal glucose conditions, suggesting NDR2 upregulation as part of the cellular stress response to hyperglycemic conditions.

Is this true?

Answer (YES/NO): YES